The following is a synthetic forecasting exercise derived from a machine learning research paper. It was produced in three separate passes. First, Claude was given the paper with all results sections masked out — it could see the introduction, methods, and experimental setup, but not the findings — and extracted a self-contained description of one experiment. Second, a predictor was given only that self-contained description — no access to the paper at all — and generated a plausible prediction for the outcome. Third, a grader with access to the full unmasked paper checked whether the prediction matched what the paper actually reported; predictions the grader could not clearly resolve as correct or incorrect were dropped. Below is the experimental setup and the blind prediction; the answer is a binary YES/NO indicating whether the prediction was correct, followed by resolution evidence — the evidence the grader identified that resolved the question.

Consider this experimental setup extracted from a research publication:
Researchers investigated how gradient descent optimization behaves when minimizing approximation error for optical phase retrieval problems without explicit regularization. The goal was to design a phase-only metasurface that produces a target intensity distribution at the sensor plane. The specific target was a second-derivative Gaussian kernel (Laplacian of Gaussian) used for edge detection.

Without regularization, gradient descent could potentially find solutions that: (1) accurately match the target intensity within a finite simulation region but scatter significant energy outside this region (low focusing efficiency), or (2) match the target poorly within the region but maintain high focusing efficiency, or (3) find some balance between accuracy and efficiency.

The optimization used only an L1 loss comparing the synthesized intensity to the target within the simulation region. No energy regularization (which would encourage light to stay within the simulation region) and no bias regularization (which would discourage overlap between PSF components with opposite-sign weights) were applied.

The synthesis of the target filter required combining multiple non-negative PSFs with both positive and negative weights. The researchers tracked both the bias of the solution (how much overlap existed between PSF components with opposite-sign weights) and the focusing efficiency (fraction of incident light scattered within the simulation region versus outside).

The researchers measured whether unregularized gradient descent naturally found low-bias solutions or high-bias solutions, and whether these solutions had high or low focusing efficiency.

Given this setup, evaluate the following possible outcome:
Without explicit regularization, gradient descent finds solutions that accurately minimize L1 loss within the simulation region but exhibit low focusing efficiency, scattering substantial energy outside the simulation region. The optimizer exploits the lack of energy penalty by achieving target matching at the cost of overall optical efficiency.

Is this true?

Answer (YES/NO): YES